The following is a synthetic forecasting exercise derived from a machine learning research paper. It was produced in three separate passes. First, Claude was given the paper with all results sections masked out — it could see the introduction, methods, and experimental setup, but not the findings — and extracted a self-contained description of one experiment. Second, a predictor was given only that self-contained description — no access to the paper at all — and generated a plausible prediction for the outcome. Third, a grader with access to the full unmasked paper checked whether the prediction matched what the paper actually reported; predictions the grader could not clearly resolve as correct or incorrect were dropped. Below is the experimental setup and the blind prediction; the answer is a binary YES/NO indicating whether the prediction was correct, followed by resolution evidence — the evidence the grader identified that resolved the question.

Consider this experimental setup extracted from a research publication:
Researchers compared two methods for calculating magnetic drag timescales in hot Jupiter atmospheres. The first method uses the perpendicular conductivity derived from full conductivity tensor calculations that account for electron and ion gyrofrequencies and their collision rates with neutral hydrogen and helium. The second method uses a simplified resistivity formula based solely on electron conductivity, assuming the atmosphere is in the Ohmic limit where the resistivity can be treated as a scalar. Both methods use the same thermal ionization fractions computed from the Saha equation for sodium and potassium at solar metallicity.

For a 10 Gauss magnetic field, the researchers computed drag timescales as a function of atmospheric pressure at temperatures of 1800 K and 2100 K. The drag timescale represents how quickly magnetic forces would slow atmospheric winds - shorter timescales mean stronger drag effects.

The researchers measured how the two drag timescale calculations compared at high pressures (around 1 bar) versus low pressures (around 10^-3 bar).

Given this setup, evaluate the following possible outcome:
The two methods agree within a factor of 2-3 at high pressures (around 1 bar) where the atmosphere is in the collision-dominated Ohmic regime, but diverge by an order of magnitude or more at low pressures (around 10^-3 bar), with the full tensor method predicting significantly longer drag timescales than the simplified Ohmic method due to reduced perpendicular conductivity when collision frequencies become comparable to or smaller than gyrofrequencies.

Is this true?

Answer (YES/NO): NO